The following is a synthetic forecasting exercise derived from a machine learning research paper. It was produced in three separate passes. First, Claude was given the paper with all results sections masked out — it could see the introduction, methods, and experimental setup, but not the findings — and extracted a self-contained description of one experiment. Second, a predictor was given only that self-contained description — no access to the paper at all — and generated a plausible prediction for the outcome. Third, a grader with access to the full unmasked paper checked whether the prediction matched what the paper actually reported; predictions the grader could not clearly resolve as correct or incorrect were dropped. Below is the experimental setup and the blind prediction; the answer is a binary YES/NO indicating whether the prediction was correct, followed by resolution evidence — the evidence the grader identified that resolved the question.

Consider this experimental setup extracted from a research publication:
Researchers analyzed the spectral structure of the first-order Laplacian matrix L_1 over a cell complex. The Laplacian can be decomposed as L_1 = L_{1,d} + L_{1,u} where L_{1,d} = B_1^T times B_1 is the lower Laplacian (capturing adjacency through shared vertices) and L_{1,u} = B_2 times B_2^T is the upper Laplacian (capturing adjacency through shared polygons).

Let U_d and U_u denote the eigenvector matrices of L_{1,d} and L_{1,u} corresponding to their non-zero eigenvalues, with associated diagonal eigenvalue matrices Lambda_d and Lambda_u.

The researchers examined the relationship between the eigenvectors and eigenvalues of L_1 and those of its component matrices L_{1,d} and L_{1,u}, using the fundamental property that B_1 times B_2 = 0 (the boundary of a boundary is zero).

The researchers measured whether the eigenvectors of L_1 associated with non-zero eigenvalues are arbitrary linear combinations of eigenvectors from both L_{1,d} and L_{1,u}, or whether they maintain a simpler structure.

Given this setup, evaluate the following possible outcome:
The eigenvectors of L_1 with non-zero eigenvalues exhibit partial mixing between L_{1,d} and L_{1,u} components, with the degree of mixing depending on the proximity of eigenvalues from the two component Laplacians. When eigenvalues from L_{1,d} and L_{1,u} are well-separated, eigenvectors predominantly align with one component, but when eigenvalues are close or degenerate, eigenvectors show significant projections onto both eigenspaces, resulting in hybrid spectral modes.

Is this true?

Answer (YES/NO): NO